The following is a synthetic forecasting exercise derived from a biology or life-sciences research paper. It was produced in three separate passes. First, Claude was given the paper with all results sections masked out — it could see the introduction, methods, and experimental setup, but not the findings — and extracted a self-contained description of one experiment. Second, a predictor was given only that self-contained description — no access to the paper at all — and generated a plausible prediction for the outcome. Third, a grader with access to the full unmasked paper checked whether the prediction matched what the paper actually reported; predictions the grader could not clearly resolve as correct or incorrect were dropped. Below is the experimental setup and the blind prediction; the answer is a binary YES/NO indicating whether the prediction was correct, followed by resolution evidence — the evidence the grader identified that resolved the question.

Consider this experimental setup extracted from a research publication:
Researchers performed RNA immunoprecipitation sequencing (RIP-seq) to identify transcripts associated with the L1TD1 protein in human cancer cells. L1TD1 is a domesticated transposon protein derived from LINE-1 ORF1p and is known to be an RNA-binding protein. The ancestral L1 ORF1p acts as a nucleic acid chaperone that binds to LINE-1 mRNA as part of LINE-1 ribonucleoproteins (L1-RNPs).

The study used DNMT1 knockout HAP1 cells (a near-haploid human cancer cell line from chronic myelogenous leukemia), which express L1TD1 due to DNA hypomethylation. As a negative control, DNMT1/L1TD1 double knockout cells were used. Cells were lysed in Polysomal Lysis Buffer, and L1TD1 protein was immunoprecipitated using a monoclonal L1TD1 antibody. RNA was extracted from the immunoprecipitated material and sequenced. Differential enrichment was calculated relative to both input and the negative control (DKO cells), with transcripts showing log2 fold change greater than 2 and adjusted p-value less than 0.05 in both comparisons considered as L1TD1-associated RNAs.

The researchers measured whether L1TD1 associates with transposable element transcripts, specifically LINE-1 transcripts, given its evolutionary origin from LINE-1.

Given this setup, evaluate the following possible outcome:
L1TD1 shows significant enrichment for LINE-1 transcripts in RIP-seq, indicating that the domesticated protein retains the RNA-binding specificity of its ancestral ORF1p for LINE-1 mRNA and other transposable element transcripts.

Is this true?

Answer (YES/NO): YES